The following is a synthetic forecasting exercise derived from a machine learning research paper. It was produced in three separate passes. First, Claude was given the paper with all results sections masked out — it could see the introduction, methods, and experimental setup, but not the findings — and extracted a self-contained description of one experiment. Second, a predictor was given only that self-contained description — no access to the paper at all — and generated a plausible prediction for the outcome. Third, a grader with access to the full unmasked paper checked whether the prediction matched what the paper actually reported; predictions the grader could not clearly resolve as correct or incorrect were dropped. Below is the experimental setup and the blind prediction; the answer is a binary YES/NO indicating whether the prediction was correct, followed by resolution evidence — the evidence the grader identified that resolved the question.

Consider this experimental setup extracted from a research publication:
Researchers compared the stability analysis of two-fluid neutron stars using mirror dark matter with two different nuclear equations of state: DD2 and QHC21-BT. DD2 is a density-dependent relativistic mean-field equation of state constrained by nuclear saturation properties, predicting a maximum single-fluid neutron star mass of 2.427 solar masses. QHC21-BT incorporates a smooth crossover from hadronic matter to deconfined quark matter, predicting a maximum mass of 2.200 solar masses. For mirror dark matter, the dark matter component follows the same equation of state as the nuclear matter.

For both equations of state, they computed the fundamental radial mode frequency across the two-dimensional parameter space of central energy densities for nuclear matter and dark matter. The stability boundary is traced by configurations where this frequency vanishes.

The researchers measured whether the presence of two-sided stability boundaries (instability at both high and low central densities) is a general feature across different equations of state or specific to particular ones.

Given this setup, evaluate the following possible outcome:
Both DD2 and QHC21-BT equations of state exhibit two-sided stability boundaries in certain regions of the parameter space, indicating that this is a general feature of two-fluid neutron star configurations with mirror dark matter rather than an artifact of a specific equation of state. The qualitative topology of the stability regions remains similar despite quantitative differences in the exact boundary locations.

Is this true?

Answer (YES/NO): YES